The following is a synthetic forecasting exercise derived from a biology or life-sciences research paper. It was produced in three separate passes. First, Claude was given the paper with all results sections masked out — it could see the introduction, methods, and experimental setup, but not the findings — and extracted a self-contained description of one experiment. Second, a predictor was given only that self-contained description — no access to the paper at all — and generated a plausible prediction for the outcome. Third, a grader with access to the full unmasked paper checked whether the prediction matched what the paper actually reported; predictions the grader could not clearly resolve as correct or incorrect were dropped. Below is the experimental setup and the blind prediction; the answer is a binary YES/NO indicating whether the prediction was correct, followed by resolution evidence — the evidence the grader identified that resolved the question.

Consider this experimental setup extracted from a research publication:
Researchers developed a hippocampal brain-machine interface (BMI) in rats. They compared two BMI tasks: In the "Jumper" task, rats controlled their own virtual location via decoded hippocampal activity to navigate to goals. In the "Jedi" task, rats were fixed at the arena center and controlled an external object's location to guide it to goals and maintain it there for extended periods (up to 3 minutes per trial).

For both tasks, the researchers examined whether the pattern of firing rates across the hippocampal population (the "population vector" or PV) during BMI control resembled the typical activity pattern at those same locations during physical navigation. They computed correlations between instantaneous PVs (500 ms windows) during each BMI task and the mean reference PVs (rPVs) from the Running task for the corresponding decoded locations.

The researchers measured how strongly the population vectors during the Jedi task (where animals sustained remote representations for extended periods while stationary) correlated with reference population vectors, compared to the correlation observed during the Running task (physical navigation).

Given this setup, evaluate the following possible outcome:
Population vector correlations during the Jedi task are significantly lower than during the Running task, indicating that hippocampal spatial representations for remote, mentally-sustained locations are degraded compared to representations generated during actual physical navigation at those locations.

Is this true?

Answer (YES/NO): YES